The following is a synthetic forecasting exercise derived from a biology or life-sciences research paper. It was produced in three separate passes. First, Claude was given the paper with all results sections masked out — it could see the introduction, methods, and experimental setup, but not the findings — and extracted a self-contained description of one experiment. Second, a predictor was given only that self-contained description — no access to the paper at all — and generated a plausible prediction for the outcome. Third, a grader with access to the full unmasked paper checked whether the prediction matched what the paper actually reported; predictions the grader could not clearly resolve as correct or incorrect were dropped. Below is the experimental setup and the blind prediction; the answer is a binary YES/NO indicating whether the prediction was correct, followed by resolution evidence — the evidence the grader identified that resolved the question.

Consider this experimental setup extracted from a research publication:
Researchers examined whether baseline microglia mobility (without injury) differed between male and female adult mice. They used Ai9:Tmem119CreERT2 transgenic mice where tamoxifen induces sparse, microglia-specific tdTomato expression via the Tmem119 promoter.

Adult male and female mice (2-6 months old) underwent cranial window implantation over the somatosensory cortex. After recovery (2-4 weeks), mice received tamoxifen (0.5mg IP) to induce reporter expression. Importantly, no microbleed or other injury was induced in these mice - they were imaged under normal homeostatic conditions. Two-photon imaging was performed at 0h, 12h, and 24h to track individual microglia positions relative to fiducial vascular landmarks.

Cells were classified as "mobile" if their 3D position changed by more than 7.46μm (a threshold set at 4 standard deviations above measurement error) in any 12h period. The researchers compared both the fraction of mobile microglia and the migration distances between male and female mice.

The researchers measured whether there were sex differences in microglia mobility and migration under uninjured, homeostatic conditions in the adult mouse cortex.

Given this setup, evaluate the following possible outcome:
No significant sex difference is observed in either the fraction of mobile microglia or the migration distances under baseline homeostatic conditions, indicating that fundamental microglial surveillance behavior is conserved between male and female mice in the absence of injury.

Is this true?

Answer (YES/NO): YES